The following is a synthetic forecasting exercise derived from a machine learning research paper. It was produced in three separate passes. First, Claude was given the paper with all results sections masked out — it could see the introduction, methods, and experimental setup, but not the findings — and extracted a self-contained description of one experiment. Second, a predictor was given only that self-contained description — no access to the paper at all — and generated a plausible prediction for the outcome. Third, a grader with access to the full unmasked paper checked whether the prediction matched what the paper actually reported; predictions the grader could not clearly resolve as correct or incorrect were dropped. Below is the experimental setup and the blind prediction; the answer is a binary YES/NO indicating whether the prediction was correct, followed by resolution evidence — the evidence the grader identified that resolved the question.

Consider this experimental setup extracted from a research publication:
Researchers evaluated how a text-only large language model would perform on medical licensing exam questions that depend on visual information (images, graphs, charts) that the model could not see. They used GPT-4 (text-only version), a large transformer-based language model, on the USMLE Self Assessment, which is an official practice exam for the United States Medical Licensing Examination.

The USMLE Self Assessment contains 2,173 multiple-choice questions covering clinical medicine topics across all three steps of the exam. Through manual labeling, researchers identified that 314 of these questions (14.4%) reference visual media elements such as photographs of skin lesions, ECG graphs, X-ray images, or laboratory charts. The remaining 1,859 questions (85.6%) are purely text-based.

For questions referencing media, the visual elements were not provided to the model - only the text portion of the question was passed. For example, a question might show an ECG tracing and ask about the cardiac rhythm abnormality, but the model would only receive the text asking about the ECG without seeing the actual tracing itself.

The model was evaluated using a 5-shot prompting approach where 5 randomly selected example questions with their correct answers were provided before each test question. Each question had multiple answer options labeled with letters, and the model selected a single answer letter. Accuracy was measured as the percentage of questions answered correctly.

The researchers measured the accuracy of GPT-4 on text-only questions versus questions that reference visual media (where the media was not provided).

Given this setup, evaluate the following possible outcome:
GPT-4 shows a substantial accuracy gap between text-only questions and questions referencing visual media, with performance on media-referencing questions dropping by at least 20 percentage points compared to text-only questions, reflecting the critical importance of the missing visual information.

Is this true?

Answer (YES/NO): NO